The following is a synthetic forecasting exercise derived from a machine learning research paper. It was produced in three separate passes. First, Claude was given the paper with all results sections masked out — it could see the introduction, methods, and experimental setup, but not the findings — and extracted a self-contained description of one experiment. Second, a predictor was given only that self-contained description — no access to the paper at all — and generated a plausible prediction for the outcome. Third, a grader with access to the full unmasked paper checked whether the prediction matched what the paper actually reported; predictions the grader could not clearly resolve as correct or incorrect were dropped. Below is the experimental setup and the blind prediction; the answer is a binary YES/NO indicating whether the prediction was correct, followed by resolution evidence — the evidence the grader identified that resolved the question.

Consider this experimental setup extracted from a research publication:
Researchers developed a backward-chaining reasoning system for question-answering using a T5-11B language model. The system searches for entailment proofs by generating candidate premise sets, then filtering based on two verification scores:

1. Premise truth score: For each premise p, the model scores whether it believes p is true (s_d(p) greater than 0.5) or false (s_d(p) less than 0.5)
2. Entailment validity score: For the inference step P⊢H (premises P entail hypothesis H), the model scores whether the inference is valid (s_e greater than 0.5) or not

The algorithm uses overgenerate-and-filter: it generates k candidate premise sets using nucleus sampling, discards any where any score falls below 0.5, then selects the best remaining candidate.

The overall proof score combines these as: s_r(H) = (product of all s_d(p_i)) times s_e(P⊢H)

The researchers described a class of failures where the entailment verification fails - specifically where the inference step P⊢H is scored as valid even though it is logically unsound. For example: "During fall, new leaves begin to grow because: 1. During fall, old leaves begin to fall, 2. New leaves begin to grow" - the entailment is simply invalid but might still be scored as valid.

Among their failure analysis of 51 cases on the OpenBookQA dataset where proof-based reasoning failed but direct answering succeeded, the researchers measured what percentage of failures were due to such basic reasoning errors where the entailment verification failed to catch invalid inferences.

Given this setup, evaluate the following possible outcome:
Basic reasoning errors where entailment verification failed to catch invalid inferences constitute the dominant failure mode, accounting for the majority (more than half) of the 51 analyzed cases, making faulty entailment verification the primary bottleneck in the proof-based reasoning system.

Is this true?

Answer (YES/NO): NO